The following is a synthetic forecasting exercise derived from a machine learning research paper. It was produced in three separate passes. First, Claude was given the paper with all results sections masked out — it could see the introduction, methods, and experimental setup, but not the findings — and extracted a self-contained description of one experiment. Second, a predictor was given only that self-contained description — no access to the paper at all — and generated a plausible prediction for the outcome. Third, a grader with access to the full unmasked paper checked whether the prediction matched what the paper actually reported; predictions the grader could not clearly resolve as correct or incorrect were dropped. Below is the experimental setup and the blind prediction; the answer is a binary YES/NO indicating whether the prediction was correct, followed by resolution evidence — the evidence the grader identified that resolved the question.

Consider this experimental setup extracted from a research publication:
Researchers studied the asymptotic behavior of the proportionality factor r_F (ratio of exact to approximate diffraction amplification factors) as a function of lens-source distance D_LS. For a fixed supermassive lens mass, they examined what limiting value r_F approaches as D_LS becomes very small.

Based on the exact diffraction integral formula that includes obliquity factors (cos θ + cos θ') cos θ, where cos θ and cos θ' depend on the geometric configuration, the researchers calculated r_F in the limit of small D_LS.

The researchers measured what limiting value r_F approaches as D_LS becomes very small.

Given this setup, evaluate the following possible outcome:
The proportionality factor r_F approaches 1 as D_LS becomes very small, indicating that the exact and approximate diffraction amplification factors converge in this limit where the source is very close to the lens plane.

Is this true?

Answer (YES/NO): NO